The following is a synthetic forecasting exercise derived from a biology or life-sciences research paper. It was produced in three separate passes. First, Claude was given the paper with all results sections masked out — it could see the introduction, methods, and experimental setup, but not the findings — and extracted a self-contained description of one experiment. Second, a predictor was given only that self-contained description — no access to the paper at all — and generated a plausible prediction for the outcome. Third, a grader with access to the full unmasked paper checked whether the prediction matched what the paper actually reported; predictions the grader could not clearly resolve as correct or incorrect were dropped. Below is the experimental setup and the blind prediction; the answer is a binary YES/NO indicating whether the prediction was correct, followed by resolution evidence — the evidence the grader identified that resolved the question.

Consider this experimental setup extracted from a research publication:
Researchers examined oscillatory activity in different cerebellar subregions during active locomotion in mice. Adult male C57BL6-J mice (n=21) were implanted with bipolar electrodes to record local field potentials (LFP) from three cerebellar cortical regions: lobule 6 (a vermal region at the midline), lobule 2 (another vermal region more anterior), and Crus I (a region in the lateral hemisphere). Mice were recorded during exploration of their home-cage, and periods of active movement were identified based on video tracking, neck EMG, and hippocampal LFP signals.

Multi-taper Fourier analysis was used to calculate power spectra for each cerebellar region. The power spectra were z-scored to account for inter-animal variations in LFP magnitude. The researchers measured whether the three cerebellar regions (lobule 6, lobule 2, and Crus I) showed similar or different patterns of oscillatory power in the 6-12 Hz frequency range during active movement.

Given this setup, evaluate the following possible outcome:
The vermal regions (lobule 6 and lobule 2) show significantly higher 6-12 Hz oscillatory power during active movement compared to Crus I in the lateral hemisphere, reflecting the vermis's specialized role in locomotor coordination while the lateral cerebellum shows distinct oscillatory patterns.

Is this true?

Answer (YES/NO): NO